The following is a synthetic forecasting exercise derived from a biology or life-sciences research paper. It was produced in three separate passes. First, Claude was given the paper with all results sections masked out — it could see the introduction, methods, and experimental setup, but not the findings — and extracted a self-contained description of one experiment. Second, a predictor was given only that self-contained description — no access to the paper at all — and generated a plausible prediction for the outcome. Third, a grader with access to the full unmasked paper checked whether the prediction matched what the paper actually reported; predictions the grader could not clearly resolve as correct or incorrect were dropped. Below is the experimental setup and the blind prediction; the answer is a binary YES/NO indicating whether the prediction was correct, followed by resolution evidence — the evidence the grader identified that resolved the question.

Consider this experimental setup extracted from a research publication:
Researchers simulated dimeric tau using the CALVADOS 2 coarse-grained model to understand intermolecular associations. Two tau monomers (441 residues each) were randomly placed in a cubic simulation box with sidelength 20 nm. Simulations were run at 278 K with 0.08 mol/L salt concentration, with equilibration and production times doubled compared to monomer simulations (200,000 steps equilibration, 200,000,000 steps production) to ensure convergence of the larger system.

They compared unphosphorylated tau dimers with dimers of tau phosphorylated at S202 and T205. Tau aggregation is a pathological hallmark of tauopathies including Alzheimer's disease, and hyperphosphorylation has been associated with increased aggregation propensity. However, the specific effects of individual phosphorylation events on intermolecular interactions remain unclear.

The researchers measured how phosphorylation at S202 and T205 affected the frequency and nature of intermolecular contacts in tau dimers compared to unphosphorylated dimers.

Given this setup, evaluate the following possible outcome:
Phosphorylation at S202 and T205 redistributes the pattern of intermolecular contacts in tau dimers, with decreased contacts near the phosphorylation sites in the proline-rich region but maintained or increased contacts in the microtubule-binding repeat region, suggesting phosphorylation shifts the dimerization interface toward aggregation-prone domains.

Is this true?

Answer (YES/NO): YES